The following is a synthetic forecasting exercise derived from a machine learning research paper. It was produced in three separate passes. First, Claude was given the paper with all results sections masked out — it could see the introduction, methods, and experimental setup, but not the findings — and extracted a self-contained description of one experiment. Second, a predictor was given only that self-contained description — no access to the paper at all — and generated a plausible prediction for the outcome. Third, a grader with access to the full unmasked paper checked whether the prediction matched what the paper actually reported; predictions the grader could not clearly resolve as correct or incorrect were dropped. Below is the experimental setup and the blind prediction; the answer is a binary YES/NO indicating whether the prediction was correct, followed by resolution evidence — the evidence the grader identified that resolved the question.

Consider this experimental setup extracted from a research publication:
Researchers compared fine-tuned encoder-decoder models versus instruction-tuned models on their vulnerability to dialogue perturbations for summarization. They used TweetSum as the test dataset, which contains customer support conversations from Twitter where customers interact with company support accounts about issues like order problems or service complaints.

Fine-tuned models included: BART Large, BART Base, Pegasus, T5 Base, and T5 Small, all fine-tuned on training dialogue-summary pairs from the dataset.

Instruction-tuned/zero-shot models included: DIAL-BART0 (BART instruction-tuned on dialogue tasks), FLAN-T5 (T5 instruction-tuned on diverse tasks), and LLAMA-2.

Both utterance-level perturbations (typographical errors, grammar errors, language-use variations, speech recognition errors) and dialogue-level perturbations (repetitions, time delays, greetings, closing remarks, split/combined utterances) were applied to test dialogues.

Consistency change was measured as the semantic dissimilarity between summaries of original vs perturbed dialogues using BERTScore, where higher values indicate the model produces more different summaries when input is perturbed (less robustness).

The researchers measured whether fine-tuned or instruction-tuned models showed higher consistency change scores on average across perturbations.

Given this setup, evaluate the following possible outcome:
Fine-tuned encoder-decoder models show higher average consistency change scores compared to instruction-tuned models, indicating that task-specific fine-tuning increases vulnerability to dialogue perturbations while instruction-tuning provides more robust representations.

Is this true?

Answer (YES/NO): NO